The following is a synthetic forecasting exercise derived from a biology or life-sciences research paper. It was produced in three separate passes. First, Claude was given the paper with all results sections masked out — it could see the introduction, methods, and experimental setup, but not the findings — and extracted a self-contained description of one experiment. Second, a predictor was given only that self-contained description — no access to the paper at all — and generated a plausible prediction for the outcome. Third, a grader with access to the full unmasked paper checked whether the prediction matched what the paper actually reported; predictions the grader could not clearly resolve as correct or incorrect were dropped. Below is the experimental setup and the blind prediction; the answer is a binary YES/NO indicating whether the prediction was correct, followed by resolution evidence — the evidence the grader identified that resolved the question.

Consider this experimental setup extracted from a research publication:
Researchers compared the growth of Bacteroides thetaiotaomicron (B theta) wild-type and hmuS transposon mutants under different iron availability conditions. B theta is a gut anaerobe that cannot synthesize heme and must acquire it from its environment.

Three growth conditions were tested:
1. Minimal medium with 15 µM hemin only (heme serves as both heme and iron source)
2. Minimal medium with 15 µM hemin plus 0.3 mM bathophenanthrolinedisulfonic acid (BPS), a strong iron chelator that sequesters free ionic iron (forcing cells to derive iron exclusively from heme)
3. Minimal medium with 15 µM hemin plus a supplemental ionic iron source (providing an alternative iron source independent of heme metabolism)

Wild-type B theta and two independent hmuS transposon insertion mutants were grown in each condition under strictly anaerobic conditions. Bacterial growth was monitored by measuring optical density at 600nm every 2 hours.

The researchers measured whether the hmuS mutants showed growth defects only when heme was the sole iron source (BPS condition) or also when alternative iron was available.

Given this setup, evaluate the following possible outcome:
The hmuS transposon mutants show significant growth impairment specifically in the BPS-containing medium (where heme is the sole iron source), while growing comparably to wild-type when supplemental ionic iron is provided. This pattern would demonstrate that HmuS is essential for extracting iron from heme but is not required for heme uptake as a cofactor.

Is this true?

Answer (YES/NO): YES